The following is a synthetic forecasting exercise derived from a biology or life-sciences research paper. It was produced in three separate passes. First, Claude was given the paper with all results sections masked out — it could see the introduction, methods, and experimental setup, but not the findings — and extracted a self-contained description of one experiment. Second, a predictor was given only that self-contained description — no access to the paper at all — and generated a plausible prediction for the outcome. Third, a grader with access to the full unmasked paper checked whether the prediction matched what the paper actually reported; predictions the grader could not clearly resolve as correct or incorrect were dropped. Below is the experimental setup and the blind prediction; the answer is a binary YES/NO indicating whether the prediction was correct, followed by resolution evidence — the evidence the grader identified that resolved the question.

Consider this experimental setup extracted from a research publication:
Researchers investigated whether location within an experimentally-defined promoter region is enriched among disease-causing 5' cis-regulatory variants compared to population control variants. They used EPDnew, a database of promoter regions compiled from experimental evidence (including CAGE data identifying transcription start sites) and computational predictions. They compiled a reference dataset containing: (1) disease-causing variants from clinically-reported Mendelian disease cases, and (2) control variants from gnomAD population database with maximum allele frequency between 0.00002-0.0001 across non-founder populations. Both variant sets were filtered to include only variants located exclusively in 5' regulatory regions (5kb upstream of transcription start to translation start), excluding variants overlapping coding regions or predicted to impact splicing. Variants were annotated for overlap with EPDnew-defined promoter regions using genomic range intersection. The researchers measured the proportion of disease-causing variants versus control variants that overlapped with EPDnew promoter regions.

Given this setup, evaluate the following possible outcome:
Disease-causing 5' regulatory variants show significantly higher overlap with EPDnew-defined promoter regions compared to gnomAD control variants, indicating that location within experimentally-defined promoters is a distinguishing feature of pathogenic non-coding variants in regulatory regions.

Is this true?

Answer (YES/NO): YES